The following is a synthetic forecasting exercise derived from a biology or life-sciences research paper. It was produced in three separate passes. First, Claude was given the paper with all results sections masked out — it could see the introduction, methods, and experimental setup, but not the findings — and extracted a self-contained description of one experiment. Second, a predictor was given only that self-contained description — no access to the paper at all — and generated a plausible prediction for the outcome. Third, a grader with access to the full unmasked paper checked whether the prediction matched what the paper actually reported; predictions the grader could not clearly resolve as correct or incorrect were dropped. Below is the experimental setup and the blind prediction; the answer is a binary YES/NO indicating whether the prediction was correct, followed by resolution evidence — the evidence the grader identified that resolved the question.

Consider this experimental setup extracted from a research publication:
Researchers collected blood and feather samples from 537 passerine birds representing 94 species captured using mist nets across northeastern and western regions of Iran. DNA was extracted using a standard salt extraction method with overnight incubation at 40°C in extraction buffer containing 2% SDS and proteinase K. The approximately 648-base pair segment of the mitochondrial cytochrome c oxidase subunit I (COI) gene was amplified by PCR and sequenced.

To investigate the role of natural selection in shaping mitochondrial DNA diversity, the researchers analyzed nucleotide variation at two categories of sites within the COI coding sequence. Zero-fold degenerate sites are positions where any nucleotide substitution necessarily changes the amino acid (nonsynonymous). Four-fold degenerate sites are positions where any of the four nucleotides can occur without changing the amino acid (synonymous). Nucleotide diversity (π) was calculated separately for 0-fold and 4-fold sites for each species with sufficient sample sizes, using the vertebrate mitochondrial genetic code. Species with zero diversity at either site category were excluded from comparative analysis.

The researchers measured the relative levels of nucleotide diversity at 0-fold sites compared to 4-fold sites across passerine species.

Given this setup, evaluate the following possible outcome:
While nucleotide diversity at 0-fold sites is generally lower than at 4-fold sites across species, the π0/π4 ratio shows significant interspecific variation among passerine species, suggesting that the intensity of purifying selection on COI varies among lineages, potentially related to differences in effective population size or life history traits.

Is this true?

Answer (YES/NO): YES